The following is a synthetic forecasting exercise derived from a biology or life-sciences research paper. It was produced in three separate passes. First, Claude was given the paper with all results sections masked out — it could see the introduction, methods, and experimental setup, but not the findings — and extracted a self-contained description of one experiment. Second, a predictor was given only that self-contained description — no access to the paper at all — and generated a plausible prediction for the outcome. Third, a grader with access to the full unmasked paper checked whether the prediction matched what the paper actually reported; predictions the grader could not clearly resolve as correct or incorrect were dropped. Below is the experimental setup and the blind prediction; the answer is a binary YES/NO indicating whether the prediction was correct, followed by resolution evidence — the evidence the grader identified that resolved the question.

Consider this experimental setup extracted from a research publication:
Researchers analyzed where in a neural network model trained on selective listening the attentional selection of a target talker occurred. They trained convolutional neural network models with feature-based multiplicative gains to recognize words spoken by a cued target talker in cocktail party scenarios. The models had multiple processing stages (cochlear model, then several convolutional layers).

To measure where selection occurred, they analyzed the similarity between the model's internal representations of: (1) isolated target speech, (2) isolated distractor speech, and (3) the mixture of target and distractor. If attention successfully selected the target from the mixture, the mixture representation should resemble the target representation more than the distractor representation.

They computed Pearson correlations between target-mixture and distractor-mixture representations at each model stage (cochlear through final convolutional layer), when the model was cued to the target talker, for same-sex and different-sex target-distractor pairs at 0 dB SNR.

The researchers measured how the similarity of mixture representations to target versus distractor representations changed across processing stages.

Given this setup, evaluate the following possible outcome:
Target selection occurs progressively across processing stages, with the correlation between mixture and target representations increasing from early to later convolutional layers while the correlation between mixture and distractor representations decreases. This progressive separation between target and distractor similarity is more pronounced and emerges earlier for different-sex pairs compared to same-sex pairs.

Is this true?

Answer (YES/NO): NO